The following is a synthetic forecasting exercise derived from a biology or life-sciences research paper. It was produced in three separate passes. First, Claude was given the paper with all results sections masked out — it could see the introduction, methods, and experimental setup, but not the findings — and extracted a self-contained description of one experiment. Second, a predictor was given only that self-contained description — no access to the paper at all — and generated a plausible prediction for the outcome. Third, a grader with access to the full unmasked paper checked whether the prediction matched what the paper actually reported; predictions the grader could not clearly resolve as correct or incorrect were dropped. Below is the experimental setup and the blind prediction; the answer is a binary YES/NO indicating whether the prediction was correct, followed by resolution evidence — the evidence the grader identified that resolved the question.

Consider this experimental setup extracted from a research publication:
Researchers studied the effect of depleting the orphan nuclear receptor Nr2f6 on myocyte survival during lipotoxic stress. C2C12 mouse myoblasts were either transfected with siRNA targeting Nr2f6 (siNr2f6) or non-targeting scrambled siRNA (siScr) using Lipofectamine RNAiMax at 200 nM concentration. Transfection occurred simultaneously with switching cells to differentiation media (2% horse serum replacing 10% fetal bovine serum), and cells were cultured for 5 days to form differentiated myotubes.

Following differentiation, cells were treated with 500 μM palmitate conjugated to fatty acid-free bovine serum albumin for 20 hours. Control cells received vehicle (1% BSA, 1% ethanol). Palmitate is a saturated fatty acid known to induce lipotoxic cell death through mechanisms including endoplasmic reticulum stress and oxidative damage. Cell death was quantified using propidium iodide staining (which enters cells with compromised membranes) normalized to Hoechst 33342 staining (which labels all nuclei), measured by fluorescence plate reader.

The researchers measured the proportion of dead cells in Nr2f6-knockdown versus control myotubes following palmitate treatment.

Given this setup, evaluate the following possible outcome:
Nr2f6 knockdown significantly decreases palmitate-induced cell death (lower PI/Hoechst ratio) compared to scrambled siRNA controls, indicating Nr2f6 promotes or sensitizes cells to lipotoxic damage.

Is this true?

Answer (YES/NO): YES